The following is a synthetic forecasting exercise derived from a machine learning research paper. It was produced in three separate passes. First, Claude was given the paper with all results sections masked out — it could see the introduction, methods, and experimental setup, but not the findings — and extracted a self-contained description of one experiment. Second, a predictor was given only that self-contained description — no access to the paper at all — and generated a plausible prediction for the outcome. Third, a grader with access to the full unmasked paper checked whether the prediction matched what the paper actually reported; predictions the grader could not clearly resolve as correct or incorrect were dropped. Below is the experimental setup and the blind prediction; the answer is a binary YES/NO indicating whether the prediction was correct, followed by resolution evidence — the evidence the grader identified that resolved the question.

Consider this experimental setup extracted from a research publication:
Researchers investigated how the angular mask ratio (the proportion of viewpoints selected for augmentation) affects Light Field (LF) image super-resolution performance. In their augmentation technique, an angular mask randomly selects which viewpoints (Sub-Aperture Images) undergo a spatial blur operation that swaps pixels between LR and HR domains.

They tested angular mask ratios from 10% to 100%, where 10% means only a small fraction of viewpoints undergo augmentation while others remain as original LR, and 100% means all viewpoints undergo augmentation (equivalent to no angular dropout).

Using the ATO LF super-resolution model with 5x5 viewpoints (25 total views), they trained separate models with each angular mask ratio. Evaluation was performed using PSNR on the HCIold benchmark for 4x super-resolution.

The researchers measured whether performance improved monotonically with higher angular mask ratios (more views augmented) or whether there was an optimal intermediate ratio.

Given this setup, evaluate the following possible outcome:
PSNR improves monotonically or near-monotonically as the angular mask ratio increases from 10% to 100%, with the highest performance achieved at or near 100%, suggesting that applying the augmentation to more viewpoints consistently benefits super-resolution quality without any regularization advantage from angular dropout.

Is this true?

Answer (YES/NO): NO